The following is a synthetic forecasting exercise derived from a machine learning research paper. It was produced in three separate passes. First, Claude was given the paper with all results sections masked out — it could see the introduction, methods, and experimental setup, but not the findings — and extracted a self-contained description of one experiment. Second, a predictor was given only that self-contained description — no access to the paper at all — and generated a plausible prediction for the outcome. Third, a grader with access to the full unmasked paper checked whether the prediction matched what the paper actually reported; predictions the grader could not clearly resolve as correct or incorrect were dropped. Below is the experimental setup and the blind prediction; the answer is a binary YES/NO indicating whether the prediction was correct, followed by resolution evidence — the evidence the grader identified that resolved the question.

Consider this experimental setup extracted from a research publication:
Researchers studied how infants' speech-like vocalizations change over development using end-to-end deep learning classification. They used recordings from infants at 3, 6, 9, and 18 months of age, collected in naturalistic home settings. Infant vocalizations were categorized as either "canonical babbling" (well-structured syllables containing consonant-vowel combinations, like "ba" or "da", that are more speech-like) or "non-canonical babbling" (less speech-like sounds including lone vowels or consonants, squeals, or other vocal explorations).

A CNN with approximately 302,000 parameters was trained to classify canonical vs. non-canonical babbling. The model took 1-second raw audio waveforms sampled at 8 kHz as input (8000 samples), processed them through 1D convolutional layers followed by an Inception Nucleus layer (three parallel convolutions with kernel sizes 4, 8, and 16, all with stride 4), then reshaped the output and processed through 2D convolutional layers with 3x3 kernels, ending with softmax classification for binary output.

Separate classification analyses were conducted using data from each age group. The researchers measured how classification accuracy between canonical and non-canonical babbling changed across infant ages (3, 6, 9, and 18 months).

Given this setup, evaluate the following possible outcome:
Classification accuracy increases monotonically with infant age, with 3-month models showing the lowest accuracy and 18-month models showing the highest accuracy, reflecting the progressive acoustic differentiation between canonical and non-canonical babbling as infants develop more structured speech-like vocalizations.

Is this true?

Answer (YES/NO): NO